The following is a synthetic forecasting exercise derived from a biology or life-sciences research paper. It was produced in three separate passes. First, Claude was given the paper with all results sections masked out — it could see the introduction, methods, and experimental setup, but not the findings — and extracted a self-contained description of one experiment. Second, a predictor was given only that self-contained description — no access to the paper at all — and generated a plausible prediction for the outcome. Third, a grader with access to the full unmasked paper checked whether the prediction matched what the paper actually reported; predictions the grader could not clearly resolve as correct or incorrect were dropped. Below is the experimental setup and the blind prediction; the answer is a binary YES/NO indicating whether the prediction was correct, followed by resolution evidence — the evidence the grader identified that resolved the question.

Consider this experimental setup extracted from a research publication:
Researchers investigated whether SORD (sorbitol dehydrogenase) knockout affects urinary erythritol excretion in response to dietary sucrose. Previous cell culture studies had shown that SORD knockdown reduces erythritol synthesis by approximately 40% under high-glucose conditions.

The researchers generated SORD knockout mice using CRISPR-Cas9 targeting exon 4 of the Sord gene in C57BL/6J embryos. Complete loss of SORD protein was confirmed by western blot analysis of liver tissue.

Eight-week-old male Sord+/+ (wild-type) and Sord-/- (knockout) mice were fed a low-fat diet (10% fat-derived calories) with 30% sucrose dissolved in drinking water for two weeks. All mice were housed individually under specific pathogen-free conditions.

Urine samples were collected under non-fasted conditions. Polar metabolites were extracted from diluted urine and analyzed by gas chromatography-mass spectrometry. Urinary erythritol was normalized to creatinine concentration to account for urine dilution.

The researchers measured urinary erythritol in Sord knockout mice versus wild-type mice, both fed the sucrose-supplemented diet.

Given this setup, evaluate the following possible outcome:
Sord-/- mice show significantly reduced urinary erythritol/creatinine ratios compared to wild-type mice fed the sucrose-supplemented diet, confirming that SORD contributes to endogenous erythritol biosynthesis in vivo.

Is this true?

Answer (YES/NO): NO